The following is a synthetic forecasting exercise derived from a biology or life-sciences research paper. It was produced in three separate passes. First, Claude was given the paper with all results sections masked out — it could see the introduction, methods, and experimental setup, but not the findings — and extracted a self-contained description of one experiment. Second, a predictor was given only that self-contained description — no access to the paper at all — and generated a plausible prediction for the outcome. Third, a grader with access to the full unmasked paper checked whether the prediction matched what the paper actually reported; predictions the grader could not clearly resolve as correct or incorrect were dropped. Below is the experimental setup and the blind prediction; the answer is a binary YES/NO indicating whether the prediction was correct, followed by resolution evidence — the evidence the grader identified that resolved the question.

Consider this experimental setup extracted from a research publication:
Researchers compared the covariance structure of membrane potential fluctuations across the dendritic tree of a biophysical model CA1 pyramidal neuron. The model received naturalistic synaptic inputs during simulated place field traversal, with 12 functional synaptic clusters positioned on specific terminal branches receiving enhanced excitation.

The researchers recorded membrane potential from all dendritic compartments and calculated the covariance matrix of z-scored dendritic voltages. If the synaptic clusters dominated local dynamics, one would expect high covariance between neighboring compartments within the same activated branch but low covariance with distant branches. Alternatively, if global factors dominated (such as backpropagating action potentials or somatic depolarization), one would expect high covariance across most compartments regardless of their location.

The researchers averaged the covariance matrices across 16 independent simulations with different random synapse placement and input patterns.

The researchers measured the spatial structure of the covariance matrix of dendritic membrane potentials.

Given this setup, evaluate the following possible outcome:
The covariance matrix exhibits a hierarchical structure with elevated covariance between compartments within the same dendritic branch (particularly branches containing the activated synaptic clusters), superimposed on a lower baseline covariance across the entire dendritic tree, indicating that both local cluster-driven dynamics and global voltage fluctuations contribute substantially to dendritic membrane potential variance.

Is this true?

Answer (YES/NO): NO